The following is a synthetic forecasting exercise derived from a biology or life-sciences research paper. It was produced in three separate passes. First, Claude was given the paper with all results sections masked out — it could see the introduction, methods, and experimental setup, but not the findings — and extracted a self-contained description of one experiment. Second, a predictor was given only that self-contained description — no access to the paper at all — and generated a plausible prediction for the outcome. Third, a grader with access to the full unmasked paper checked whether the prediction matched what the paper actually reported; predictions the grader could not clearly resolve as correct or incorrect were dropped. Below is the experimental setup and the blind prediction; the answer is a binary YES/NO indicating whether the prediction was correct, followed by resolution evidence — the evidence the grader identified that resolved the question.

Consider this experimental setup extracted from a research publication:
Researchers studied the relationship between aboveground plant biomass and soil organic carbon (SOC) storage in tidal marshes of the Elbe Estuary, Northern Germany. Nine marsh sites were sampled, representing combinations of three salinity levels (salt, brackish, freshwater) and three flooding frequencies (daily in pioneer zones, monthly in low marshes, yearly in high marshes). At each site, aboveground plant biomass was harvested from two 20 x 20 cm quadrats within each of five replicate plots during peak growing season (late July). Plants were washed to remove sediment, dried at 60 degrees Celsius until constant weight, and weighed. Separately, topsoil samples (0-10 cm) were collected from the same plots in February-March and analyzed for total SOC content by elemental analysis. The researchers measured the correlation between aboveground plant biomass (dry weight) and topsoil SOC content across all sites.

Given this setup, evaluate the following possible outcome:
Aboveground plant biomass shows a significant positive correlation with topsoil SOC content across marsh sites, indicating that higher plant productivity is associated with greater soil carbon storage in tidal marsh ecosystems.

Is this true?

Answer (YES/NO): YES